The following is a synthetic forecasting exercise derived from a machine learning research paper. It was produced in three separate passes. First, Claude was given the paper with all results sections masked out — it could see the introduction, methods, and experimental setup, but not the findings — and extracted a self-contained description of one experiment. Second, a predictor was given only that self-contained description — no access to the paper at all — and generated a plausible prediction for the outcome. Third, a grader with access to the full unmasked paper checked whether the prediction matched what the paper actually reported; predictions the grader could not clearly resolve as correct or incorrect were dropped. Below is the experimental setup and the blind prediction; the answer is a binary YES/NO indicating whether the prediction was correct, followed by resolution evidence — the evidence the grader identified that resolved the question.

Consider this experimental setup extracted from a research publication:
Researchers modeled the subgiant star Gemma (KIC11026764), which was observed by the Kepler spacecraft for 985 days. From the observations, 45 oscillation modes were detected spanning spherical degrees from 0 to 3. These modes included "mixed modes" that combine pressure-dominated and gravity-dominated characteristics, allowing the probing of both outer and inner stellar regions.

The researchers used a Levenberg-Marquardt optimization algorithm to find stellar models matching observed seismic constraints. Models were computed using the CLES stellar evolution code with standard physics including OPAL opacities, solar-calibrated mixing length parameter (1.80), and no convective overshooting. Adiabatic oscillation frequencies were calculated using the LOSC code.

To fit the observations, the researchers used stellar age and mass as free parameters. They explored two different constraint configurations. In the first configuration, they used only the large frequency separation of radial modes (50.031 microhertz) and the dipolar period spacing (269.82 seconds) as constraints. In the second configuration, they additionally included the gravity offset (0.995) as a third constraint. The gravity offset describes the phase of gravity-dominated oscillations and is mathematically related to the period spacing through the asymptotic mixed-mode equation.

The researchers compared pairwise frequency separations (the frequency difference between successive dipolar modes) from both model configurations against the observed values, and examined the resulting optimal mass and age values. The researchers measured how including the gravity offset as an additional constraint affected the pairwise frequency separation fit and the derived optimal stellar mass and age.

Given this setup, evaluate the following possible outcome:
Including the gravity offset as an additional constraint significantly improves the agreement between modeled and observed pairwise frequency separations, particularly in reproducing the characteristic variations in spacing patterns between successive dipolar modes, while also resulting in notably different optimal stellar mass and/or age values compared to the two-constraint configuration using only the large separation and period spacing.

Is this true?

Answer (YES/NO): NO